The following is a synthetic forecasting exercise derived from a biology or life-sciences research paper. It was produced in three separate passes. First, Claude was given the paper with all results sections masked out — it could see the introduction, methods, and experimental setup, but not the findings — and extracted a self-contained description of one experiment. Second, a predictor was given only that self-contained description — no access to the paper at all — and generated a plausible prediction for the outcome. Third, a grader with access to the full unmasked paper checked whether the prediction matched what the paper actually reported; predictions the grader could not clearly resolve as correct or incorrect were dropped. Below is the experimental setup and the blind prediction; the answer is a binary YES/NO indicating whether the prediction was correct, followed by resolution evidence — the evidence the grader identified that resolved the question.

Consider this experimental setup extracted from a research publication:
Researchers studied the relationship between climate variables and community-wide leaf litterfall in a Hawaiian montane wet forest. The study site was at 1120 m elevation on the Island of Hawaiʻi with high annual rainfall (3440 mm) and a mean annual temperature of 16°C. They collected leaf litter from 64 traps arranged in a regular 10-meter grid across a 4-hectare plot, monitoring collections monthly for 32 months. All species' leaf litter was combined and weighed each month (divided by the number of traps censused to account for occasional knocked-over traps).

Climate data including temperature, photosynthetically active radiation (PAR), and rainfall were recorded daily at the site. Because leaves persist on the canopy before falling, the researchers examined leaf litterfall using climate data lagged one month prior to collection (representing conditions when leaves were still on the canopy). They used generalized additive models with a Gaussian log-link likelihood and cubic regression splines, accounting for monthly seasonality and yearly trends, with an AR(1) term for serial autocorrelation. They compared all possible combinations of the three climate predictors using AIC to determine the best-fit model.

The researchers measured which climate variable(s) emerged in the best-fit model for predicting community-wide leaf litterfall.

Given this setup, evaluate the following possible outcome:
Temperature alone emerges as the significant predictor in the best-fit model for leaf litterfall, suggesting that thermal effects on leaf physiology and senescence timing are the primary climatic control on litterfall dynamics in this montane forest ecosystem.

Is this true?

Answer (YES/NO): NO